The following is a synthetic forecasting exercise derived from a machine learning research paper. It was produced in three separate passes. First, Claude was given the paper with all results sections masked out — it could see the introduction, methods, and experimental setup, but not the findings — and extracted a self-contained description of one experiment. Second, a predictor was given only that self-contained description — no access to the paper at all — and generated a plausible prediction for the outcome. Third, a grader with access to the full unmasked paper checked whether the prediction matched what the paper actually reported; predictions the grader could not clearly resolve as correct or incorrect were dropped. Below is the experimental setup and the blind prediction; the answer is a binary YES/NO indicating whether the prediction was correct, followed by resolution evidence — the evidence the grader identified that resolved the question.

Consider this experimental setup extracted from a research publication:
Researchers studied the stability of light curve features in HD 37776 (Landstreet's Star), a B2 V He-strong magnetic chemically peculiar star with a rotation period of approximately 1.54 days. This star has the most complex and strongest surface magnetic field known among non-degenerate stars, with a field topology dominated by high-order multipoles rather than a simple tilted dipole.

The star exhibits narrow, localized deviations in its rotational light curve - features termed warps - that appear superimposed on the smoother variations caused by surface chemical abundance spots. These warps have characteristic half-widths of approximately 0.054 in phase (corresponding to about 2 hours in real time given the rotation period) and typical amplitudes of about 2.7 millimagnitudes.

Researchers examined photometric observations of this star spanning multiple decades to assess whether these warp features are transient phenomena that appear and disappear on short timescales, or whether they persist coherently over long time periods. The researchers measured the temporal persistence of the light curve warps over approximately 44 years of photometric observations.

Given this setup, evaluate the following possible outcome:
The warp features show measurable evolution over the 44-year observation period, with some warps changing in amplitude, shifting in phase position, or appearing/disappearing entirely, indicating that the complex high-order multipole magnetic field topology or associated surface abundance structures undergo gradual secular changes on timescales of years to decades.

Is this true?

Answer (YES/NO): NO